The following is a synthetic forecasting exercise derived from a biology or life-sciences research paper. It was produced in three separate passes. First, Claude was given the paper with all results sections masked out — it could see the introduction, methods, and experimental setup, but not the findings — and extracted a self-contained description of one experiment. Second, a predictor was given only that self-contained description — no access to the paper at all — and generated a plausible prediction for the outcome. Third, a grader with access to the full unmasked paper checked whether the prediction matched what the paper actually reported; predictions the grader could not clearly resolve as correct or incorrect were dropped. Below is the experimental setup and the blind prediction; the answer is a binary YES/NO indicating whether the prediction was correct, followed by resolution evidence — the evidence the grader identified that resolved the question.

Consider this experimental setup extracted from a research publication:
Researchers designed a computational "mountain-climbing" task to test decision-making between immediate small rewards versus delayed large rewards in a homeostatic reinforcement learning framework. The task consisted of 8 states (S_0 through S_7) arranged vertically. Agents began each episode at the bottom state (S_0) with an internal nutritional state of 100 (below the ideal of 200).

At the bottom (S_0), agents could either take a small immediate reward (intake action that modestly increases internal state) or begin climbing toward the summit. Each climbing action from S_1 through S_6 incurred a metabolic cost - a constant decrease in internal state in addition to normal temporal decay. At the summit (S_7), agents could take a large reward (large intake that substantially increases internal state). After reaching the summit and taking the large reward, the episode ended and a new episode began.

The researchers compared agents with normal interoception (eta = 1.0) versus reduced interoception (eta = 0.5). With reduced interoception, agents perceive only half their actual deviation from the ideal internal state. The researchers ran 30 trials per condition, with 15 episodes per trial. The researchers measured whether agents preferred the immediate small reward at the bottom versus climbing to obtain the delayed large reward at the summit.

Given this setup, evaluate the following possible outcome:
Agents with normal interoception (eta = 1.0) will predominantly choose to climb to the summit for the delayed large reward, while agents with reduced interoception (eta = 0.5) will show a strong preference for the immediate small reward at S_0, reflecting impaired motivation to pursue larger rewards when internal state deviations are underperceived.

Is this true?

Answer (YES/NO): NO